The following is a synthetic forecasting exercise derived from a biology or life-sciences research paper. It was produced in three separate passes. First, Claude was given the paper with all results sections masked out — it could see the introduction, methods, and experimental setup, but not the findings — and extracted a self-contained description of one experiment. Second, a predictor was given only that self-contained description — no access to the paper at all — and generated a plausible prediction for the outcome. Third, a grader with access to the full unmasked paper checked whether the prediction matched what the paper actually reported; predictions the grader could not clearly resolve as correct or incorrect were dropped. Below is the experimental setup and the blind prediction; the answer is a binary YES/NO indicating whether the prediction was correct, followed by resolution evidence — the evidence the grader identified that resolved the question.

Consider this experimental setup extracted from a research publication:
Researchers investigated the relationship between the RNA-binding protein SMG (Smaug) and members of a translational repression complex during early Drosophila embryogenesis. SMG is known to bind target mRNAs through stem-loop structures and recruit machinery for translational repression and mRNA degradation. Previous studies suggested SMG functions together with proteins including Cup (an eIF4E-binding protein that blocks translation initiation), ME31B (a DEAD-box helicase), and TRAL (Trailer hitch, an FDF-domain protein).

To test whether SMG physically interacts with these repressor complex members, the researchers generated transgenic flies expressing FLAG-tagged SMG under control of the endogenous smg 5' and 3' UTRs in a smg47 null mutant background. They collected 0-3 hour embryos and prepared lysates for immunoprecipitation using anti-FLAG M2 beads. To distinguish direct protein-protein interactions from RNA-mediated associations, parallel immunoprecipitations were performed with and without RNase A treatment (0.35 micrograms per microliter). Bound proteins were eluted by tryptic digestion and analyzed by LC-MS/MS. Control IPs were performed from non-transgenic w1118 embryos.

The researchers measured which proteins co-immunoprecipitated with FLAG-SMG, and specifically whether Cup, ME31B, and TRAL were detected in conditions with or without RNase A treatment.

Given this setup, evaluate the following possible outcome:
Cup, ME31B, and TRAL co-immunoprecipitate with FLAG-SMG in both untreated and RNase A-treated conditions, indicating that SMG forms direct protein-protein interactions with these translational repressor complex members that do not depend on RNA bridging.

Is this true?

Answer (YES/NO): NO